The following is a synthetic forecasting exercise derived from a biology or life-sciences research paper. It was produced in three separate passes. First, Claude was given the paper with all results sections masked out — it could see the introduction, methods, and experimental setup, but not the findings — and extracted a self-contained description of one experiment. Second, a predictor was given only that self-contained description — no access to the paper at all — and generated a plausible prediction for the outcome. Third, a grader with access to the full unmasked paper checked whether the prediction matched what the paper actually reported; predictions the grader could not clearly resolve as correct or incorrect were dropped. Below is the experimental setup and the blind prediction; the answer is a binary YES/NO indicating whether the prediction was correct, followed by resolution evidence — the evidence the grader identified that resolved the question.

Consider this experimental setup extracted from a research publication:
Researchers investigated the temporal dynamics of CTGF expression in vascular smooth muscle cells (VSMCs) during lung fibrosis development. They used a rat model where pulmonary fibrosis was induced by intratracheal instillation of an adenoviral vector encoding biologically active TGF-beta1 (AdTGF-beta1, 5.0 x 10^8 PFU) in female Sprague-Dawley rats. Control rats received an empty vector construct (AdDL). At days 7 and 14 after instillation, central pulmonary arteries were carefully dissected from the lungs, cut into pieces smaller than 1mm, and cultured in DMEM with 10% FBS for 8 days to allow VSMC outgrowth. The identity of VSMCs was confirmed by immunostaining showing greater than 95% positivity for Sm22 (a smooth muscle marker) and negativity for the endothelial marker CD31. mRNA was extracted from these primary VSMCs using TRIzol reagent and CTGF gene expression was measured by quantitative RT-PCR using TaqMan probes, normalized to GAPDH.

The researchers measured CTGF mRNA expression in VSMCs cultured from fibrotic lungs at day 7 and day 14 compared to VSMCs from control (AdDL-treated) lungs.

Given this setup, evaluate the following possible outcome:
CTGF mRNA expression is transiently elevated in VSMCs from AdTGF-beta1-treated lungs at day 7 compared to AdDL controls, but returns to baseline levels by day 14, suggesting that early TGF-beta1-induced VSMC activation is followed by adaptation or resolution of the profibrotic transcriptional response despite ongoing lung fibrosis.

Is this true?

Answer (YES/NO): NO